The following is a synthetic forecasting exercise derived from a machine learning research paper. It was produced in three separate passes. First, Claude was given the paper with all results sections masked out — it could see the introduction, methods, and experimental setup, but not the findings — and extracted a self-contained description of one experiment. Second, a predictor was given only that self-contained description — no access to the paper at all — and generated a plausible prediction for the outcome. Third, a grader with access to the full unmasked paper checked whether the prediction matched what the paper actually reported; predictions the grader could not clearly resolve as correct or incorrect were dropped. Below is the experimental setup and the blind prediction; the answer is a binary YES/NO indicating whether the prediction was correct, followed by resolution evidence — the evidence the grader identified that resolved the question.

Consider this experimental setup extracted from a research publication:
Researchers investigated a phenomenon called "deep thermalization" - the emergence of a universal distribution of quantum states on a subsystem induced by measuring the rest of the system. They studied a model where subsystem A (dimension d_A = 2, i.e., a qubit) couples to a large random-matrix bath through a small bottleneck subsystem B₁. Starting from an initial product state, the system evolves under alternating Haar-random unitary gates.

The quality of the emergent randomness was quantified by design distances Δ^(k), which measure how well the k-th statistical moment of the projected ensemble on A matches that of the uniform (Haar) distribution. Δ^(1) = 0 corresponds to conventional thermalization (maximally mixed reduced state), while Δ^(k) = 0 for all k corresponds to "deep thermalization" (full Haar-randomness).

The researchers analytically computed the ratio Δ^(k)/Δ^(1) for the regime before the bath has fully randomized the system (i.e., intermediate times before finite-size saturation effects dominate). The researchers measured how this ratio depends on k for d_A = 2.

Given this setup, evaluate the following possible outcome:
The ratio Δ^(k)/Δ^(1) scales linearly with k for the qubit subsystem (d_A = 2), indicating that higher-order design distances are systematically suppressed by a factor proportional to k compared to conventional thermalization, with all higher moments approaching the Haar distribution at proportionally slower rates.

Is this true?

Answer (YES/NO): NO